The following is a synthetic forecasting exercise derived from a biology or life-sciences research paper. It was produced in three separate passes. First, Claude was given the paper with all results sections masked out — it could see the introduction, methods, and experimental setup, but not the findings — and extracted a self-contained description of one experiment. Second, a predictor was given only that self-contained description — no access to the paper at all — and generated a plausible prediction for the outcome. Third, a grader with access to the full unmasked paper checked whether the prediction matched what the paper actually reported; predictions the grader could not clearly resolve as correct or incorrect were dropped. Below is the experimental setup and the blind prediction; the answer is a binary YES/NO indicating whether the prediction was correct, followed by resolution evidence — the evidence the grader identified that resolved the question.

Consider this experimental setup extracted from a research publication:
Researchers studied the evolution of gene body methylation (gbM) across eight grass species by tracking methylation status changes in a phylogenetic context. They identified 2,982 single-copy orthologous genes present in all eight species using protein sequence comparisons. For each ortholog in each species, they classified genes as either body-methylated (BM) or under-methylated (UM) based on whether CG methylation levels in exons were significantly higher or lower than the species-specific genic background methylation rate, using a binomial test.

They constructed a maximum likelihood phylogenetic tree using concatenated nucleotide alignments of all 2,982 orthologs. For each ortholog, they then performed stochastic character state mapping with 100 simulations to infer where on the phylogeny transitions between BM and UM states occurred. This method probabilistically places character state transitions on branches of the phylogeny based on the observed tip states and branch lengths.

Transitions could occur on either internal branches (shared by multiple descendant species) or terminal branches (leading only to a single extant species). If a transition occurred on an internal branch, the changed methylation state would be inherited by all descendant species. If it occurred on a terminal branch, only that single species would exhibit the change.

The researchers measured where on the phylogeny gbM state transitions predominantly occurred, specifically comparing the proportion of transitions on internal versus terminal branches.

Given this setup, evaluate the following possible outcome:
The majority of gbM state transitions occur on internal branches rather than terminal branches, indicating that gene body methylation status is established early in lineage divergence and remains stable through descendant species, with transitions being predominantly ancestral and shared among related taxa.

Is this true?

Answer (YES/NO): NO